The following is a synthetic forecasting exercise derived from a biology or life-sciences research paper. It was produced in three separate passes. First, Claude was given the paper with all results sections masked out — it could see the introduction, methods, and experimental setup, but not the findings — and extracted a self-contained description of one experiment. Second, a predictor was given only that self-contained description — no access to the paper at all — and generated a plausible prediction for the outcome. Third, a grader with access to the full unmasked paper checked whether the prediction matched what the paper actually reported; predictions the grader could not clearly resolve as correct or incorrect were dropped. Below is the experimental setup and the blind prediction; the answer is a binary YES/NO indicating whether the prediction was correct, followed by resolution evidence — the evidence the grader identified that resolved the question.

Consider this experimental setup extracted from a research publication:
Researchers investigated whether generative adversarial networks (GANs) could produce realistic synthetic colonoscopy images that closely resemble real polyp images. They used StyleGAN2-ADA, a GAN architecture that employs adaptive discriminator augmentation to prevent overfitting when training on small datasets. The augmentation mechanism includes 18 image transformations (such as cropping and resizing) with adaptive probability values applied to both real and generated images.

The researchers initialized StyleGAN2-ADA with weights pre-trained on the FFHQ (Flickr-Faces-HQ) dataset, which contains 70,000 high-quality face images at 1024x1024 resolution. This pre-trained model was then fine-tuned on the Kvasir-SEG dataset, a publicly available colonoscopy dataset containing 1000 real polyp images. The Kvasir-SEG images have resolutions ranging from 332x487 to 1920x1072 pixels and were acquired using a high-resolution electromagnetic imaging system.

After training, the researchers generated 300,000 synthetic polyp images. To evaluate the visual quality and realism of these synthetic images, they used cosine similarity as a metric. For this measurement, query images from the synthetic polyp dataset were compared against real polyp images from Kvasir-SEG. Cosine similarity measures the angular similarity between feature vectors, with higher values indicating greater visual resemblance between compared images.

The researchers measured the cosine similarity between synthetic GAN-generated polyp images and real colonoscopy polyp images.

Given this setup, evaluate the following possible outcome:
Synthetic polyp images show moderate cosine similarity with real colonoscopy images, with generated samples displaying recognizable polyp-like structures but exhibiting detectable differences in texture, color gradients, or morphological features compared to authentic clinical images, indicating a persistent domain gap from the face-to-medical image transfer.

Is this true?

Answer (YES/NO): NO